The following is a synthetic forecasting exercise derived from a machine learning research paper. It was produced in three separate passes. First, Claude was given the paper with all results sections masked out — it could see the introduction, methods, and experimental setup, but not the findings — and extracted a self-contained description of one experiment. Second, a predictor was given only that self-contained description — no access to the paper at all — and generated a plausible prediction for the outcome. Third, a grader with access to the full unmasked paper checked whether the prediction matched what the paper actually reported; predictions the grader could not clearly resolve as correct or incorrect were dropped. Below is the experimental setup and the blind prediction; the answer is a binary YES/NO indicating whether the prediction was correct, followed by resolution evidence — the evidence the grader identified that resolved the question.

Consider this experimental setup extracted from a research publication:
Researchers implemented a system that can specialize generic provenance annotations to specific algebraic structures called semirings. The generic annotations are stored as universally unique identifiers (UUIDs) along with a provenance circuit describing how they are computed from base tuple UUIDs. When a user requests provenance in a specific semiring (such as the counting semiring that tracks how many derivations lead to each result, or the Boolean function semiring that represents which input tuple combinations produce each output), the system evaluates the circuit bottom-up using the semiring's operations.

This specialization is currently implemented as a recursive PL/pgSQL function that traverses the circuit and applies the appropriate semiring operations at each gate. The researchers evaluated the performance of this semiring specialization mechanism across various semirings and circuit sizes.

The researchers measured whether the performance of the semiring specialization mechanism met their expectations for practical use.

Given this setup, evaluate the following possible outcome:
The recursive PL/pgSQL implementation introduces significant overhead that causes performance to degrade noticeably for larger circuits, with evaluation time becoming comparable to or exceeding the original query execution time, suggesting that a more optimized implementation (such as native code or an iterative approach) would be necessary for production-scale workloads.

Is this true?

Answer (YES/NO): YES